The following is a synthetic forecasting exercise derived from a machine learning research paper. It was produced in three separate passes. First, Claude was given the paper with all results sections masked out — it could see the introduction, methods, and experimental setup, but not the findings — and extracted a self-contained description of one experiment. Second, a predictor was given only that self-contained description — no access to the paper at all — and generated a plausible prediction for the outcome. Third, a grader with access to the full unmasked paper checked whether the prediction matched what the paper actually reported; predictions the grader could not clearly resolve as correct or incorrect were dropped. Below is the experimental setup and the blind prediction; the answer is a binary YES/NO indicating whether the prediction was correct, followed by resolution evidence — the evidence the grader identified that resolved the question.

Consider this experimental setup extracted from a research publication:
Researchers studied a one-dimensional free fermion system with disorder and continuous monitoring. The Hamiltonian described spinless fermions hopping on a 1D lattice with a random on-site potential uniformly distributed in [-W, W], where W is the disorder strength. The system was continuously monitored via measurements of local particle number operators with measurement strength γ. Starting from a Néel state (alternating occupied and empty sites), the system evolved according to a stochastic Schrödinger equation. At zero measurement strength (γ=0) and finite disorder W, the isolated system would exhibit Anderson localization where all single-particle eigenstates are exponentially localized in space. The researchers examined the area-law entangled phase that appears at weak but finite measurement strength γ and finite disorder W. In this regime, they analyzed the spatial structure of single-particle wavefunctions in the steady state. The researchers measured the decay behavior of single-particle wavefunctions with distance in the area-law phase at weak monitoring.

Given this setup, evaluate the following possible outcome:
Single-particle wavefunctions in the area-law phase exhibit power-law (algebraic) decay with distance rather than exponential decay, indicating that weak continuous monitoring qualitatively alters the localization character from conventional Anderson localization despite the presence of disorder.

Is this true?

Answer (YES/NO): YES